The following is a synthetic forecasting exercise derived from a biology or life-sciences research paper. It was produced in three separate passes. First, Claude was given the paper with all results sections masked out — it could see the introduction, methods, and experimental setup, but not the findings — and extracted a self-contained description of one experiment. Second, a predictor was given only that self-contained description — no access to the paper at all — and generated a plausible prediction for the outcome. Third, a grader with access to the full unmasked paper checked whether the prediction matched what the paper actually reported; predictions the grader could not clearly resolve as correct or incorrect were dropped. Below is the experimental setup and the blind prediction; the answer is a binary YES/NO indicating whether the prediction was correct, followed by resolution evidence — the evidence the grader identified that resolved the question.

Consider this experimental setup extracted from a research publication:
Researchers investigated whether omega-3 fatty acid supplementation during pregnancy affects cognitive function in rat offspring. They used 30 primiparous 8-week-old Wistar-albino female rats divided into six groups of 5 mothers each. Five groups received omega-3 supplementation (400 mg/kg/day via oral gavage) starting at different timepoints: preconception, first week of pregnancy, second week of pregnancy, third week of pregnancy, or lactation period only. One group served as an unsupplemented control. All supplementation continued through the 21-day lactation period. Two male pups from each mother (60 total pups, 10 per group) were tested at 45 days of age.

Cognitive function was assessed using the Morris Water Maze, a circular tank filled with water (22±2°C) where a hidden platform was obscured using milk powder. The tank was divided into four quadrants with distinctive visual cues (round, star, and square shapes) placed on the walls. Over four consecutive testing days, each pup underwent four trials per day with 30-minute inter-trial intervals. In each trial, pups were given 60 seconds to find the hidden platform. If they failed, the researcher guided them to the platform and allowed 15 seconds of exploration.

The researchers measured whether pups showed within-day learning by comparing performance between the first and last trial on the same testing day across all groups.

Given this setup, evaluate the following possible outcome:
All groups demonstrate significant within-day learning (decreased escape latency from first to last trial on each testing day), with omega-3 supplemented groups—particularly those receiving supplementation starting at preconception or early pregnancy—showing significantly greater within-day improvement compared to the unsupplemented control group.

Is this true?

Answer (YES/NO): NO